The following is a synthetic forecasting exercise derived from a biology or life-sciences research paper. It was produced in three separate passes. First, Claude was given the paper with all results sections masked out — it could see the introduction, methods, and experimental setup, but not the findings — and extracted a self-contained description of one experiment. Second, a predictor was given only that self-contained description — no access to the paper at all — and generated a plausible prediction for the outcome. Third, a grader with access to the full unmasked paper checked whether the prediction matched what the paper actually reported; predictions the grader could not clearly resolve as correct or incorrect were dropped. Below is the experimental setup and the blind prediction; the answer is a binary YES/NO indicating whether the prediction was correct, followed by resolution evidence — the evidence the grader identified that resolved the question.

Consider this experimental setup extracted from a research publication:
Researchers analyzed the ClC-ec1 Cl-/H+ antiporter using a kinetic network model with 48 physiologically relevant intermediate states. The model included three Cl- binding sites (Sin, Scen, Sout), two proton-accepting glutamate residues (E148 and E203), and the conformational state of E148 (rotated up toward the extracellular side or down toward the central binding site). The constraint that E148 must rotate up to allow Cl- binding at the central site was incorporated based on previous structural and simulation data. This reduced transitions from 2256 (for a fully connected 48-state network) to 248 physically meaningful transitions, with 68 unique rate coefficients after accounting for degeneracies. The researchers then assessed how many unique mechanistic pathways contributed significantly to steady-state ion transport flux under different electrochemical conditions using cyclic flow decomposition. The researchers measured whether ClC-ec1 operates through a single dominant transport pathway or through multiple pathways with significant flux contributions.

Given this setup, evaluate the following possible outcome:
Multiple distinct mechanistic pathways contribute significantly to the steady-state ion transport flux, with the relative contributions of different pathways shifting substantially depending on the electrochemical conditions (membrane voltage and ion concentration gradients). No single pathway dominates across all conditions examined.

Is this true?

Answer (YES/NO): YES